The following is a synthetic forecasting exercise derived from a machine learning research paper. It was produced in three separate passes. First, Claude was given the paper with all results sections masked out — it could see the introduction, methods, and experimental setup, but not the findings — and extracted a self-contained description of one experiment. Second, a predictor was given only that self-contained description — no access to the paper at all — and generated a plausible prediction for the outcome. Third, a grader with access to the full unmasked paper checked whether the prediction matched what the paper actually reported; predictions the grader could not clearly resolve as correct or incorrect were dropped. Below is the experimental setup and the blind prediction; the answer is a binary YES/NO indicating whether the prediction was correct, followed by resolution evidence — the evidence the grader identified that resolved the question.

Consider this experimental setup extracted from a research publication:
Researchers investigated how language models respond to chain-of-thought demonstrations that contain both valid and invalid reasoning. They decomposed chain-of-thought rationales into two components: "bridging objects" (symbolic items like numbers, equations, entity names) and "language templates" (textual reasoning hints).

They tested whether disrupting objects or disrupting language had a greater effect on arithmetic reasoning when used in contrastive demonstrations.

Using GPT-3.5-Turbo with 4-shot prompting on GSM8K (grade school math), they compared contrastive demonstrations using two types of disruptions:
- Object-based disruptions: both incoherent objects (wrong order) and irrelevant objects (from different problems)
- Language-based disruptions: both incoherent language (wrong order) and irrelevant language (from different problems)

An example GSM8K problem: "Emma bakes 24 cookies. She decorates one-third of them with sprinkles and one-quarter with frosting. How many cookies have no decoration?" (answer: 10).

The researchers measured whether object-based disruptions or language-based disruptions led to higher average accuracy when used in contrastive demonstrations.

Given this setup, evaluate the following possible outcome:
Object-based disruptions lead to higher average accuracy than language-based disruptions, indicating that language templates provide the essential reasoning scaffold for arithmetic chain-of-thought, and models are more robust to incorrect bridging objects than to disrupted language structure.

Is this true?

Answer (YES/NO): YES